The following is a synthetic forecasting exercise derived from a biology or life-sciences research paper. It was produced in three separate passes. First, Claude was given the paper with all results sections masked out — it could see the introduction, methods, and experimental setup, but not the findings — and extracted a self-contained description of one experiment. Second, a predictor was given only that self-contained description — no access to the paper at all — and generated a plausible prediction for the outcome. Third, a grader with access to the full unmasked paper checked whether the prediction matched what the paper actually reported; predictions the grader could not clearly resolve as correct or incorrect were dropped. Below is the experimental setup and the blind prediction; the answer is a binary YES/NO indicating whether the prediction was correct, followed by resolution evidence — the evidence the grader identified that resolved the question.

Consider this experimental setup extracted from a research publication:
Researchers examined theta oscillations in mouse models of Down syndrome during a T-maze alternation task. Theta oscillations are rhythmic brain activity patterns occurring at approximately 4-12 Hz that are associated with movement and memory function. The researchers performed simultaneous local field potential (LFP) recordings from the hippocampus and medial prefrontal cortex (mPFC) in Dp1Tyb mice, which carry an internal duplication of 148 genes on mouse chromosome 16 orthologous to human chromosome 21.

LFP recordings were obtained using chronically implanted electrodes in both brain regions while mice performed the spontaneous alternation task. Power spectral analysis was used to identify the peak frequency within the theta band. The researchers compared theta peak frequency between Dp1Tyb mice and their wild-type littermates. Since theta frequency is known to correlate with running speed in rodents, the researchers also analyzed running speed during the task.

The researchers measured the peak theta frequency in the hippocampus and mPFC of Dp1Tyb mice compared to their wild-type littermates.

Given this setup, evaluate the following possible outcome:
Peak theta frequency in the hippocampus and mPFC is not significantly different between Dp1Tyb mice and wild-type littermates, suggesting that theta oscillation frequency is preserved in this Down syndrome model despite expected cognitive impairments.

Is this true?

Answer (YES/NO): NO